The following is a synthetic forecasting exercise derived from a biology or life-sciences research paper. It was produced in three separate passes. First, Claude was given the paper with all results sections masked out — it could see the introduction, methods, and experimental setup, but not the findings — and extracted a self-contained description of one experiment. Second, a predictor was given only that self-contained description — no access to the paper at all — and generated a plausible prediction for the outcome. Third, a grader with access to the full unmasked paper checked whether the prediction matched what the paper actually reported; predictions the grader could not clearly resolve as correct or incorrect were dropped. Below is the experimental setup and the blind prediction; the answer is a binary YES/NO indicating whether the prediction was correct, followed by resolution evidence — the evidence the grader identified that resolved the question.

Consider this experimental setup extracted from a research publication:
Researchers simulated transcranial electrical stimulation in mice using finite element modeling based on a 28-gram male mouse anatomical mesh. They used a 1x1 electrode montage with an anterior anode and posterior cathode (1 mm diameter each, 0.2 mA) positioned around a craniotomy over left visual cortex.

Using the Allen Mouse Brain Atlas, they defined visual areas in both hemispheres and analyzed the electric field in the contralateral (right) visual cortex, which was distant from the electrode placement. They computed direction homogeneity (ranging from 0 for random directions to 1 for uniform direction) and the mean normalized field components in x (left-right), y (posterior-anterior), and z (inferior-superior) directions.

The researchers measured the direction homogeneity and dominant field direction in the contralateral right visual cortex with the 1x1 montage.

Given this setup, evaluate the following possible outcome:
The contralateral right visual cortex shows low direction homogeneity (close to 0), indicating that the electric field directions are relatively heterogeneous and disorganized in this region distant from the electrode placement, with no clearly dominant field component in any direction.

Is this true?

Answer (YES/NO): NO